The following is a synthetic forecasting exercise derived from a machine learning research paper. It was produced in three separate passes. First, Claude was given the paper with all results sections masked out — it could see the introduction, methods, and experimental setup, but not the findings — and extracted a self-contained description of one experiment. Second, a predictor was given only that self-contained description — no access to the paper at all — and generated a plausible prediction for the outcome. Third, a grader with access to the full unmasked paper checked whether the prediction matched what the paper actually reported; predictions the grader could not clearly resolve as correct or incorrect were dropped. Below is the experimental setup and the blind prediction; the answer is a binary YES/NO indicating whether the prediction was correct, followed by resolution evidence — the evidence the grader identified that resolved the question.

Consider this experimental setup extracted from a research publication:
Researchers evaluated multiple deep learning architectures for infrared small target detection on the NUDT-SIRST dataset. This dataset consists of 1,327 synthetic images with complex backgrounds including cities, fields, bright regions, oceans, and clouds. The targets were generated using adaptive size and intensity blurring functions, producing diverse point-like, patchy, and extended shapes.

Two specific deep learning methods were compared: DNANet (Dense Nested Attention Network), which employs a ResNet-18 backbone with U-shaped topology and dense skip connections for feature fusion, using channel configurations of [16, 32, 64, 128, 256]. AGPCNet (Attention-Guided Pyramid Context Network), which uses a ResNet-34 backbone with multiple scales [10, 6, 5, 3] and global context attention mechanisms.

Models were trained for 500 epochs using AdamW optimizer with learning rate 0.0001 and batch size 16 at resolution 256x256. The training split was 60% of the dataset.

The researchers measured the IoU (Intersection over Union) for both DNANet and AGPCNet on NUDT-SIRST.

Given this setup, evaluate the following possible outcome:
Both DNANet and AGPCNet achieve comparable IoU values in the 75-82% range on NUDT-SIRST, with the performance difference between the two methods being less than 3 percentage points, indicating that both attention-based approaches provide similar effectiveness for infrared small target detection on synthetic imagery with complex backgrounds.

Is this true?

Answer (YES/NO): NO